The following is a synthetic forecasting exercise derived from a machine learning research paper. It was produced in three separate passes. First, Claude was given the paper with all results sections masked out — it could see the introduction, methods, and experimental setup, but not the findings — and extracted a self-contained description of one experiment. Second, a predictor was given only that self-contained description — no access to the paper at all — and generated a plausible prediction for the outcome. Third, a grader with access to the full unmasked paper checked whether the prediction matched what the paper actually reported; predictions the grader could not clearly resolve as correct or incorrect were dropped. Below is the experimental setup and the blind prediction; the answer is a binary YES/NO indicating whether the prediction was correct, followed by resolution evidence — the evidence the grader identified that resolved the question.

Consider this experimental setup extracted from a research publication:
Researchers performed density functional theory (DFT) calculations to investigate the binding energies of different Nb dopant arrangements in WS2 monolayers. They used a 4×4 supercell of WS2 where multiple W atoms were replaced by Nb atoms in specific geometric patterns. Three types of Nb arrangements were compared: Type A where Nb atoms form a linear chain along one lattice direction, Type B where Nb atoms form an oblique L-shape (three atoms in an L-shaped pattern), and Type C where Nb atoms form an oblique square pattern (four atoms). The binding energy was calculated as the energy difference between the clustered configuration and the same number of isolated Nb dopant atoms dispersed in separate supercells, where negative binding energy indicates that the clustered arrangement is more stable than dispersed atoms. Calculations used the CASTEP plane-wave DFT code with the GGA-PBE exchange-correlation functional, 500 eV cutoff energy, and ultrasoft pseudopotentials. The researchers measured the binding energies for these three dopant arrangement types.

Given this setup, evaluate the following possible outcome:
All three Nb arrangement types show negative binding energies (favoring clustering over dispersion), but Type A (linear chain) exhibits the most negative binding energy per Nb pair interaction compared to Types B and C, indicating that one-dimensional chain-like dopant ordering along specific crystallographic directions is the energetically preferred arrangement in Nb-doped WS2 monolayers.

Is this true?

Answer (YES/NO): NO